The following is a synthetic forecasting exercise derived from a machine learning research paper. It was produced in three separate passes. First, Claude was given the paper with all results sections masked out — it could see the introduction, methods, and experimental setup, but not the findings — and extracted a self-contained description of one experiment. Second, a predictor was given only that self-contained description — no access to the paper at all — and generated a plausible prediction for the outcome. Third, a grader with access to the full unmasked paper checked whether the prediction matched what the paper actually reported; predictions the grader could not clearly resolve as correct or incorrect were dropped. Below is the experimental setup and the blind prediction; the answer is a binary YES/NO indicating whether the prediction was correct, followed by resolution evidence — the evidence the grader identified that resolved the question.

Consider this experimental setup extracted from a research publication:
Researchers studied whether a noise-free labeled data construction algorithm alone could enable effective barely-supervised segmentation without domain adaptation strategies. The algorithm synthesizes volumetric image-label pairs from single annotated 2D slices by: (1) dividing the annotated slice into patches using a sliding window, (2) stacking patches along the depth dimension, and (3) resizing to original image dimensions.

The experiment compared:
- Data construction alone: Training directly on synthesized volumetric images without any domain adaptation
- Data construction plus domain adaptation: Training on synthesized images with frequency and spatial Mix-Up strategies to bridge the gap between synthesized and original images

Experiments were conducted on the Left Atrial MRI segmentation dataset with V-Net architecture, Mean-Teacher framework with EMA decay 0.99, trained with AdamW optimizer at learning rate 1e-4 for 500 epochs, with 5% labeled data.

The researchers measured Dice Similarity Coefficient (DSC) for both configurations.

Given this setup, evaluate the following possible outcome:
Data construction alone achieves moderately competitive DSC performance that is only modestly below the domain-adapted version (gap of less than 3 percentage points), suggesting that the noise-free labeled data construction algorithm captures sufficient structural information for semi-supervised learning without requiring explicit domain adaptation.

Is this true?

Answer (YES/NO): NO